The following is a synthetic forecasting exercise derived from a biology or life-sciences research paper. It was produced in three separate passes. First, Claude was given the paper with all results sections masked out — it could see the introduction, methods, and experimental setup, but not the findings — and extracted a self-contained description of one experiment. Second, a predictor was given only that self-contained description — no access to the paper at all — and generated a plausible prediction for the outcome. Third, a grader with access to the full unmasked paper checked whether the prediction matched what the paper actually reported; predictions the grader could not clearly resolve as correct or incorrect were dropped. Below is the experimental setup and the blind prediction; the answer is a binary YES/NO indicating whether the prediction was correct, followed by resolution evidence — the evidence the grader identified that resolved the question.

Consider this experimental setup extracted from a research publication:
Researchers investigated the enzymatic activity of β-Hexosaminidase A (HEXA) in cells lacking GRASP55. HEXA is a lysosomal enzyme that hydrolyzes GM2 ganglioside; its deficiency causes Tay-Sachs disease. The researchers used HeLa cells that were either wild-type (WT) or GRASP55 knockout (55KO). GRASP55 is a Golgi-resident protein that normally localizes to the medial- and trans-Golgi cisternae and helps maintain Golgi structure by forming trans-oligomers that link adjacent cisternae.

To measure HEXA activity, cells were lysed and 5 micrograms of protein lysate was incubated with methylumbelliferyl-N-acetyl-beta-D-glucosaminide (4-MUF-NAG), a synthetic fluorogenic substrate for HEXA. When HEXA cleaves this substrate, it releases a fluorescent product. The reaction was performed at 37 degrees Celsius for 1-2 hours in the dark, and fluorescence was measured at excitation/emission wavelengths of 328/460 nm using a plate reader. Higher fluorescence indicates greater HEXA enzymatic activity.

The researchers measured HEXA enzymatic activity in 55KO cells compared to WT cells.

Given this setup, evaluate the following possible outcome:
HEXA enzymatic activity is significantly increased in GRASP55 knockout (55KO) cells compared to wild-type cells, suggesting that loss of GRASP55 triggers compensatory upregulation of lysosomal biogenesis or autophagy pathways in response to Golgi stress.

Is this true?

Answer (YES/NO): NO